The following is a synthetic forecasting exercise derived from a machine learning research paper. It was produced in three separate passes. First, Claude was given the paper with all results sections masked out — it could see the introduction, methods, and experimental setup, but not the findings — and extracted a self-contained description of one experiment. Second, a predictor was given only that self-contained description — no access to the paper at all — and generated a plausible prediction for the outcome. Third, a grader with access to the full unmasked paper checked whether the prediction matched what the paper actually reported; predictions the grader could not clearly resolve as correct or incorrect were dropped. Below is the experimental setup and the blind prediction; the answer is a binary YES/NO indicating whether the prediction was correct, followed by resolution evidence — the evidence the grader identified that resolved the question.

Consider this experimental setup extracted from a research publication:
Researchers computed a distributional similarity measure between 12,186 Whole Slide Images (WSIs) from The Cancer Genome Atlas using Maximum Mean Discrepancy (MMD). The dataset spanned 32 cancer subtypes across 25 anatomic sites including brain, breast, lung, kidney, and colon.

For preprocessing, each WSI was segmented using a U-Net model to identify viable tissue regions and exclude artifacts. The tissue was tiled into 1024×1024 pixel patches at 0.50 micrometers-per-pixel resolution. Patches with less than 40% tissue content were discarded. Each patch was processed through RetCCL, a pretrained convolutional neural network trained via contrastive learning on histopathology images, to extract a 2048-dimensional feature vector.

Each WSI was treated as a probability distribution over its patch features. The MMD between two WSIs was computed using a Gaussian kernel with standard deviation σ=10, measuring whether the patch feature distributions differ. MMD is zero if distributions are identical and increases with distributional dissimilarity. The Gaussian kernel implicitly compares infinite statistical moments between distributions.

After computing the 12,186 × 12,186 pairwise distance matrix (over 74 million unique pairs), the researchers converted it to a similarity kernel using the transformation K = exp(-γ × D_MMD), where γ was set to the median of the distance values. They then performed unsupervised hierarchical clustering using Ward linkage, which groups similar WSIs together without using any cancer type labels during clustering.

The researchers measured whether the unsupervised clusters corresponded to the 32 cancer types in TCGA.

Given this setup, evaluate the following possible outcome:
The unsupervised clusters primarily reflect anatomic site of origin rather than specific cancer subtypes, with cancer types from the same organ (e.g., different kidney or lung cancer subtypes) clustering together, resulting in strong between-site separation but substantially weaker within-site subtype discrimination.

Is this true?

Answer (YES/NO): NO